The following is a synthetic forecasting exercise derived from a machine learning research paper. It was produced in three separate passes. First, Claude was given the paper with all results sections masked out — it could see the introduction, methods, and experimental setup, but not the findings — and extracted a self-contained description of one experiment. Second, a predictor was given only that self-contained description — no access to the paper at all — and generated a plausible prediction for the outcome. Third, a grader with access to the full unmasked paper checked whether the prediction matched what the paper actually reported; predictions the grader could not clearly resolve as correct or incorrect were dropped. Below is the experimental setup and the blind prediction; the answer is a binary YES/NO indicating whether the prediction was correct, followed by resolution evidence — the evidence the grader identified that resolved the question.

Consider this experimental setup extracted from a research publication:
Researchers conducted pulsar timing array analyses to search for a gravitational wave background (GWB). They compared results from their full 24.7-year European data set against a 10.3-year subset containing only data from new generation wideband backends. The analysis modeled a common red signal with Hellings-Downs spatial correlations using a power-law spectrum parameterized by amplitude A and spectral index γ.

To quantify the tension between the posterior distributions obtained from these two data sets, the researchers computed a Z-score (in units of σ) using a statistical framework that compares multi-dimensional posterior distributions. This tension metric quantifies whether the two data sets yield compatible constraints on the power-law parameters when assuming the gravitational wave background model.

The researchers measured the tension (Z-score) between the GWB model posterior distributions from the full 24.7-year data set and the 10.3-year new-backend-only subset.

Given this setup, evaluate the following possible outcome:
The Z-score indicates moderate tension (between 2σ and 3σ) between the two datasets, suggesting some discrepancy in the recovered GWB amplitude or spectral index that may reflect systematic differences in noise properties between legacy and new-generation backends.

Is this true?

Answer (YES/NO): NO